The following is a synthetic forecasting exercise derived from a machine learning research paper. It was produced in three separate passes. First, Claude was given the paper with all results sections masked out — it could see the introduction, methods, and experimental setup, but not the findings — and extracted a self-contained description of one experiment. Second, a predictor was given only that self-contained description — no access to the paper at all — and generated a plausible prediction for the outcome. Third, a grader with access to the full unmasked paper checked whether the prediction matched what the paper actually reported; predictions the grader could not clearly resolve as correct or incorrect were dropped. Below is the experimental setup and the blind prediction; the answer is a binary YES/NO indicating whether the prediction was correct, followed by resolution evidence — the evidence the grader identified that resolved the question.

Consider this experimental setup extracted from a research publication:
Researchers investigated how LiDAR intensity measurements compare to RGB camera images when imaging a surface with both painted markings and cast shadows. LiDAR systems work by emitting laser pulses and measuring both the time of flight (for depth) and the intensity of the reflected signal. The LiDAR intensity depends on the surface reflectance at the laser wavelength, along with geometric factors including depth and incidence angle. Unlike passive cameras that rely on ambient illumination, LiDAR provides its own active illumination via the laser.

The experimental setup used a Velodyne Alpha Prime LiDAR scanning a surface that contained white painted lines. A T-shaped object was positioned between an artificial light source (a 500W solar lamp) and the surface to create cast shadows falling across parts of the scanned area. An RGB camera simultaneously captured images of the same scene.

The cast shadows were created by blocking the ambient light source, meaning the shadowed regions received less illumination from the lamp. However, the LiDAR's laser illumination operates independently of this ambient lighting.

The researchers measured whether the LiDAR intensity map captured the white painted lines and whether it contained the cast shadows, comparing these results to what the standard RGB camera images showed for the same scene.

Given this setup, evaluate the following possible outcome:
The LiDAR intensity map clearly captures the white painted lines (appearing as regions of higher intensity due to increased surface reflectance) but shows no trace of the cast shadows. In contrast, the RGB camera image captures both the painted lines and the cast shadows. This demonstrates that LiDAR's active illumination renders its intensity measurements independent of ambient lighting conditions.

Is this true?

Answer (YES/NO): YES